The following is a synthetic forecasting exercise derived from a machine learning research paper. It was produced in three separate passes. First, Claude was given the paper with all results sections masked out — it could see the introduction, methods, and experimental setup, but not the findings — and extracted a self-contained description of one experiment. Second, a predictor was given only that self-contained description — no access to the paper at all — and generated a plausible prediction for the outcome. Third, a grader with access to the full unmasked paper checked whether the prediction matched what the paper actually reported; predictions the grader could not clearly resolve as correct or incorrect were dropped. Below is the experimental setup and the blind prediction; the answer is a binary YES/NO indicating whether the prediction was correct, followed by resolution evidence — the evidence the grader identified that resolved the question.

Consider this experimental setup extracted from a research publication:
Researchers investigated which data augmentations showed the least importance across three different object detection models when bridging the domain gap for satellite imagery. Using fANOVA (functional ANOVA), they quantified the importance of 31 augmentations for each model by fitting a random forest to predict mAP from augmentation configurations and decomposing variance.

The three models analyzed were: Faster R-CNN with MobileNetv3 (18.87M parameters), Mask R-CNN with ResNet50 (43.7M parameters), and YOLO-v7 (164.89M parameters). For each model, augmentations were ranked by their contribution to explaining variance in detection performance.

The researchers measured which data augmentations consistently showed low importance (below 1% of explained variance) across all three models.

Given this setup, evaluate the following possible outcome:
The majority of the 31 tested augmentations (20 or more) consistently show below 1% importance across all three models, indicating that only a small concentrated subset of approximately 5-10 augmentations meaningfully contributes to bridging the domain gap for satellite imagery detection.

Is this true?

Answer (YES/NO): NO